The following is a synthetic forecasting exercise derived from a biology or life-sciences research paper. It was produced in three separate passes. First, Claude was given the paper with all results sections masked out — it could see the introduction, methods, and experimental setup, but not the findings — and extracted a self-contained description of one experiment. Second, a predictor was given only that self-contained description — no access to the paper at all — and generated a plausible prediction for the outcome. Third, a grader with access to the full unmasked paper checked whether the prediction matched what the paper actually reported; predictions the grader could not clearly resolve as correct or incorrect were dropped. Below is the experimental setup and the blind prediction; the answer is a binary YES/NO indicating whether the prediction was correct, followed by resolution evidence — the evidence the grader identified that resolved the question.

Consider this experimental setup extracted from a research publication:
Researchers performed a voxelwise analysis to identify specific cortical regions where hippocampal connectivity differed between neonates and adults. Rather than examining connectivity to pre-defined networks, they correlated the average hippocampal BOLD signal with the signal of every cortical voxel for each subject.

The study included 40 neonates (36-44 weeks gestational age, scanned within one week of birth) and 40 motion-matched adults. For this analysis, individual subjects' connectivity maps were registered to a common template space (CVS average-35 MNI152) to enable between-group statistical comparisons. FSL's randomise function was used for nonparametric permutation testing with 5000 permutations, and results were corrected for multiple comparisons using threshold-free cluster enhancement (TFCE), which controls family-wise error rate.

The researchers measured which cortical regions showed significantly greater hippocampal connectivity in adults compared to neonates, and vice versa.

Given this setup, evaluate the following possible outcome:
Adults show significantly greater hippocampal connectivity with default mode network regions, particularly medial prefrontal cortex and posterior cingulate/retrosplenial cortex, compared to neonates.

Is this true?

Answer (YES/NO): YES